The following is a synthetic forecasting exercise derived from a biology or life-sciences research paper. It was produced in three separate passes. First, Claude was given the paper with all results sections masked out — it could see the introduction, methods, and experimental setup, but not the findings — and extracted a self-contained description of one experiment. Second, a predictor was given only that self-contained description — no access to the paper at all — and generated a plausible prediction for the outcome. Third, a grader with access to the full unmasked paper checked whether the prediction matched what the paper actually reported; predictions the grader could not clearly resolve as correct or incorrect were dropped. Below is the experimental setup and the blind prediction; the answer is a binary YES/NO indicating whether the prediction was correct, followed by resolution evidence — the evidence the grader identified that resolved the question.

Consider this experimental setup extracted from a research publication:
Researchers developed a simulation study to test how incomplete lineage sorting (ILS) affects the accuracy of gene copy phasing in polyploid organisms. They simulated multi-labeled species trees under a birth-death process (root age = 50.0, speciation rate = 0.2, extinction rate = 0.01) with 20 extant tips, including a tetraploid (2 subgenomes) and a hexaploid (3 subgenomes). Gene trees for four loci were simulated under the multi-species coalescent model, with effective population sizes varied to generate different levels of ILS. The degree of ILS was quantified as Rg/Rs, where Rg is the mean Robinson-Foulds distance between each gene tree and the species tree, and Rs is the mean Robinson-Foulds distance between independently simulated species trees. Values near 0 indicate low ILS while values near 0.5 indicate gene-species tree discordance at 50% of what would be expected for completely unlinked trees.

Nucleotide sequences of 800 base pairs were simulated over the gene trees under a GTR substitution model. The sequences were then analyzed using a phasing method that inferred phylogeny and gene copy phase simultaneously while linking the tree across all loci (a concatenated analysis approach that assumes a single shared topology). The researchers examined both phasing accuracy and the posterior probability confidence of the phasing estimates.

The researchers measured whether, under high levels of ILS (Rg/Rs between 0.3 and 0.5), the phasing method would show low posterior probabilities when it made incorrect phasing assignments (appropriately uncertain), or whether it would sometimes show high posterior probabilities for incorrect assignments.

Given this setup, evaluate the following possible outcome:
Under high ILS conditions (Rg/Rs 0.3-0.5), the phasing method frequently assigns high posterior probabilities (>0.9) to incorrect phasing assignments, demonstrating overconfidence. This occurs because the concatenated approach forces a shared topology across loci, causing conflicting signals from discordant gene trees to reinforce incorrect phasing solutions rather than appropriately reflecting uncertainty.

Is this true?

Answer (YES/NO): YES